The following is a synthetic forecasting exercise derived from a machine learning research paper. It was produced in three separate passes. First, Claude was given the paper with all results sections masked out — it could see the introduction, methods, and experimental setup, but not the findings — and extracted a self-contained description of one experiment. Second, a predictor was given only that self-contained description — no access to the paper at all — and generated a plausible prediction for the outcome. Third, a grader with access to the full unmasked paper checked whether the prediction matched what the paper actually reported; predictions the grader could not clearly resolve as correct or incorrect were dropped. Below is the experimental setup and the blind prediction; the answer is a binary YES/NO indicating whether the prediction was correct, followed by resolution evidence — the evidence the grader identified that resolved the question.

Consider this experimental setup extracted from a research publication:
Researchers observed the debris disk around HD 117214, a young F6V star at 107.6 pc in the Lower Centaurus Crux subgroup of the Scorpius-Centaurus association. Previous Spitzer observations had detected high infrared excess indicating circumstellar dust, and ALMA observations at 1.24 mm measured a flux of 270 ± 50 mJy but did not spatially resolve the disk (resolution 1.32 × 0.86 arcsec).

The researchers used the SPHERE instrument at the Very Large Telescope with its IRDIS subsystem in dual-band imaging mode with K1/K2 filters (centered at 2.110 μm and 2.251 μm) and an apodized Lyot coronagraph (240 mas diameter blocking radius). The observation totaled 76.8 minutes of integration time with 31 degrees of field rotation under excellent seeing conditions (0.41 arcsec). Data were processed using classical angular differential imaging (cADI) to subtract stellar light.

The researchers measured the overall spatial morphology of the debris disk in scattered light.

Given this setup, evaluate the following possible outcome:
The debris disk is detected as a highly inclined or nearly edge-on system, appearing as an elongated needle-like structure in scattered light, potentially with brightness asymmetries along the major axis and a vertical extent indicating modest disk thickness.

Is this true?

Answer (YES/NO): NO